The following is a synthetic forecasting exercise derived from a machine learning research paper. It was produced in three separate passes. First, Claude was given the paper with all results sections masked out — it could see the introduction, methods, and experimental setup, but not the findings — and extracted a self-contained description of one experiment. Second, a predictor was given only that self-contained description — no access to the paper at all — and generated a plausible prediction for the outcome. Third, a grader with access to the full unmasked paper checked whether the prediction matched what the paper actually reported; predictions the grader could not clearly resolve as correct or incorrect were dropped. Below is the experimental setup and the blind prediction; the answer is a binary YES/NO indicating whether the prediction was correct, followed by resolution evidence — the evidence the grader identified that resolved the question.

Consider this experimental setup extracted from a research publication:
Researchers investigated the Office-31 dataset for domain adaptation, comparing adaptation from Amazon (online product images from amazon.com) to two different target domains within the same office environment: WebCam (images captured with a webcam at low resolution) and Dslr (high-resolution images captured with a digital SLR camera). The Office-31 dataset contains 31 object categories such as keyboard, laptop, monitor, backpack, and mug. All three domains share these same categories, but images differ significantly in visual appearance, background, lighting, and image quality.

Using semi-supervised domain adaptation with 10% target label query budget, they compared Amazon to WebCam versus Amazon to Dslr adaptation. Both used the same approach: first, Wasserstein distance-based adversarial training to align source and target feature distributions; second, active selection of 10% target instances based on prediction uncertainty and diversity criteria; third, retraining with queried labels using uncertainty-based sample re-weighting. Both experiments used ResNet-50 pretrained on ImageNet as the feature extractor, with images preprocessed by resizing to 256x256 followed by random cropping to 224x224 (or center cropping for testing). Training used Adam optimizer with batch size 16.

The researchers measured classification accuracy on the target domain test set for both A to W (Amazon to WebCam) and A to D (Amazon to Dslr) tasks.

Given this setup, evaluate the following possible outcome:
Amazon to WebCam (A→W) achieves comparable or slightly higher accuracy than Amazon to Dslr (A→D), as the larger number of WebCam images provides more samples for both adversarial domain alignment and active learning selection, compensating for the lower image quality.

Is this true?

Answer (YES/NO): NO